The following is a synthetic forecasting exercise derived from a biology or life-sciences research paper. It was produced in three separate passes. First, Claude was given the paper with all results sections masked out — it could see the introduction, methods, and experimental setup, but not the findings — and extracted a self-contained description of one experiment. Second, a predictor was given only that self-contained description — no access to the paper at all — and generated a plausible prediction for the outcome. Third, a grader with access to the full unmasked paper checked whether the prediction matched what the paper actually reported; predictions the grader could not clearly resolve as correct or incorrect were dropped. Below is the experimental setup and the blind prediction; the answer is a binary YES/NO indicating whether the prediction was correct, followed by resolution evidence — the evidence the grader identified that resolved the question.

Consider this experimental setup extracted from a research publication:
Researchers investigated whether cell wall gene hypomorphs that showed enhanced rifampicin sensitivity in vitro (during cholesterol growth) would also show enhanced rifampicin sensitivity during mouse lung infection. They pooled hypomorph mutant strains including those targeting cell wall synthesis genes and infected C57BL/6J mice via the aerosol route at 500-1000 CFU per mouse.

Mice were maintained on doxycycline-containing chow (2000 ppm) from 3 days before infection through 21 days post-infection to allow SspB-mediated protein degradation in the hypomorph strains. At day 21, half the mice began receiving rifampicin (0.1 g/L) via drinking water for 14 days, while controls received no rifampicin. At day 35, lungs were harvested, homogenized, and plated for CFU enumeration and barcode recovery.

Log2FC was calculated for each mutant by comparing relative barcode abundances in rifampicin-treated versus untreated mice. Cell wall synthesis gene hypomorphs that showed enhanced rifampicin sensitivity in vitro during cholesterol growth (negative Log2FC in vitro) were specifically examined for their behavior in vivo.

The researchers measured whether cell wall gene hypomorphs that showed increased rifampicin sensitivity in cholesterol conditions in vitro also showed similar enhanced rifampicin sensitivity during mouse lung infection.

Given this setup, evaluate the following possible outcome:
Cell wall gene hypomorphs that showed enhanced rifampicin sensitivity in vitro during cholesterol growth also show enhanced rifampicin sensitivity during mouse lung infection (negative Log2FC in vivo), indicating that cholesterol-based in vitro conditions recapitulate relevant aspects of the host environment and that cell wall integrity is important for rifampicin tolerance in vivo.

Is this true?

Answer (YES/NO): YES